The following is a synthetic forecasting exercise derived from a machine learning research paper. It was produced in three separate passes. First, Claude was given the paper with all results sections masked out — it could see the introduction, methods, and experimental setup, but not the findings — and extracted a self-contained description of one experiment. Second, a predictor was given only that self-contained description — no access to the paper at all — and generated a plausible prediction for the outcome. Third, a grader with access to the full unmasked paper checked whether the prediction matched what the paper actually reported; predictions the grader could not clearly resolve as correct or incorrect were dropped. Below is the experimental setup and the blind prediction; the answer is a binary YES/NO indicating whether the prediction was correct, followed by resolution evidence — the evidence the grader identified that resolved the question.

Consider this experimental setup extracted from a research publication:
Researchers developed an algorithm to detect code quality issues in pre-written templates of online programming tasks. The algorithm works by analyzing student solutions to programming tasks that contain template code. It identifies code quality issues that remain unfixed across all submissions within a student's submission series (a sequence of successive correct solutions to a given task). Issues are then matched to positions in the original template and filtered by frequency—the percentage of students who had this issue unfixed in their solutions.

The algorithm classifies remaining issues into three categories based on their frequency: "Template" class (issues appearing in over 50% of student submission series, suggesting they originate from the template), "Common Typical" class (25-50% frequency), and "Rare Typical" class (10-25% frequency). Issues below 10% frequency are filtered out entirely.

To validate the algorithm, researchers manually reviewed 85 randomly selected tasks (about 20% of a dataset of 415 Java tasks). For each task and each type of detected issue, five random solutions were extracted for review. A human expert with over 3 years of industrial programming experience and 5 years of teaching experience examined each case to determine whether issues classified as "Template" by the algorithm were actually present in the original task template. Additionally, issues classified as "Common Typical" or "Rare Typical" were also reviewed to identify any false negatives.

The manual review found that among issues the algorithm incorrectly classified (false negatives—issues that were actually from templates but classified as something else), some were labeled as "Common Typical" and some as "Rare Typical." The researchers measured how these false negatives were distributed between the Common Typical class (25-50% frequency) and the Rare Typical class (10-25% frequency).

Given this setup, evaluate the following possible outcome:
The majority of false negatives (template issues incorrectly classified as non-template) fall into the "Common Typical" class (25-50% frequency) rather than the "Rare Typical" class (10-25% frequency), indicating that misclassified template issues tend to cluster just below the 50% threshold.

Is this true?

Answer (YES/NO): NO